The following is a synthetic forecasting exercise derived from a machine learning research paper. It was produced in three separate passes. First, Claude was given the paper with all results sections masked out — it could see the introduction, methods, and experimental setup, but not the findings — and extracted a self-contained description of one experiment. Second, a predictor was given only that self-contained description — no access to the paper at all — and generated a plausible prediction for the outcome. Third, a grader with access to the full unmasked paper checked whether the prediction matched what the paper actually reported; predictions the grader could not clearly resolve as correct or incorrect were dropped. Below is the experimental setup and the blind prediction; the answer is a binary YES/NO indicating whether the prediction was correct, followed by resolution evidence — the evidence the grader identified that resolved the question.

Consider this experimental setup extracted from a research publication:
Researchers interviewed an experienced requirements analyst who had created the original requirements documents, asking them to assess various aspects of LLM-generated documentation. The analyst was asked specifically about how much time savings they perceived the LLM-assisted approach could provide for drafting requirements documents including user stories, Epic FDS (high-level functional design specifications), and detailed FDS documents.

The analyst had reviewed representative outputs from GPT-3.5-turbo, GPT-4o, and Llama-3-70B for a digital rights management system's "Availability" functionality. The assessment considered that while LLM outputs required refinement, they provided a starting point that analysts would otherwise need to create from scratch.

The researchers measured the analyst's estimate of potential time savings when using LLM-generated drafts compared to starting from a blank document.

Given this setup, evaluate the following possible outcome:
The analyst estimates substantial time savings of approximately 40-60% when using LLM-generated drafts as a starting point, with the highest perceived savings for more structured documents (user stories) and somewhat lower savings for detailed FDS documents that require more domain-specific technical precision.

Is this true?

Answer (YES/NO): NO